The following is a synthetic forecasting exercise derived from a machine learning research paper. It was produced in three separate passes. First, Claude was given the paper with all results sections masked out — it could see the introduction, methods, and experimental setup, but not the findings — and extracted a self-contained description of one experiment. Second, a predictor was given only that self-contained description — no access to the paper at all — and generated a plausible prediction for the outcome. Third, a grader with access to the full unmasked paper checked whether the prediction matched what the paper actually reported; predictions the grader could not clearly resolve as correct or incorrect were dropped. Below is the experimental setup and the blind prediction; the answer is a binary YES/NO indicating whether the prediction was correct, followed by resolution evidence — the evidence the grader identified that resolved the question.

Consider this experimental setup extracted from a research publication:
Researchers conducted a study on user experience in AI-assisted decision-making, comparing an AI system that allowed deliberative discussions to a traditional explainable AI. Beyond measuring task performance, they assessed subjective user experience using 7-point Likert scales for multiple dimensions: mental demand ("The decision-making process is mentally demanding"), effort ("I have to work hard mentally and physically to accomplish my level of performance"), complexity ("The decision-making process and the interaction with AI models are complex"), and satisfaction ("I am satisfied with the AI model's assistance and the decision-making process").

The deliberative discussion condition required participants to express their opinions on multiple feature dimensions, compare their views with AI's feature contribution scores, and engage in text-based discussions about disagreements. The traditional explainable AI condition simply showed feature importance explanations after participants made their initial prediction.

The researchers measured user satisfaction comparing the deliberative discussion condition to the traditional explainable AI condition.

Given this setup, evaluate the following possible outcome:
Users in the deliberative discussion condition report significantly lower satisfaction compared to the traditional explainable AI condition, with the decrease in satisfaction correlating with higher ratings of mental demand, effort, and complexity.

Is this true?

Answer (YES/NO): NO